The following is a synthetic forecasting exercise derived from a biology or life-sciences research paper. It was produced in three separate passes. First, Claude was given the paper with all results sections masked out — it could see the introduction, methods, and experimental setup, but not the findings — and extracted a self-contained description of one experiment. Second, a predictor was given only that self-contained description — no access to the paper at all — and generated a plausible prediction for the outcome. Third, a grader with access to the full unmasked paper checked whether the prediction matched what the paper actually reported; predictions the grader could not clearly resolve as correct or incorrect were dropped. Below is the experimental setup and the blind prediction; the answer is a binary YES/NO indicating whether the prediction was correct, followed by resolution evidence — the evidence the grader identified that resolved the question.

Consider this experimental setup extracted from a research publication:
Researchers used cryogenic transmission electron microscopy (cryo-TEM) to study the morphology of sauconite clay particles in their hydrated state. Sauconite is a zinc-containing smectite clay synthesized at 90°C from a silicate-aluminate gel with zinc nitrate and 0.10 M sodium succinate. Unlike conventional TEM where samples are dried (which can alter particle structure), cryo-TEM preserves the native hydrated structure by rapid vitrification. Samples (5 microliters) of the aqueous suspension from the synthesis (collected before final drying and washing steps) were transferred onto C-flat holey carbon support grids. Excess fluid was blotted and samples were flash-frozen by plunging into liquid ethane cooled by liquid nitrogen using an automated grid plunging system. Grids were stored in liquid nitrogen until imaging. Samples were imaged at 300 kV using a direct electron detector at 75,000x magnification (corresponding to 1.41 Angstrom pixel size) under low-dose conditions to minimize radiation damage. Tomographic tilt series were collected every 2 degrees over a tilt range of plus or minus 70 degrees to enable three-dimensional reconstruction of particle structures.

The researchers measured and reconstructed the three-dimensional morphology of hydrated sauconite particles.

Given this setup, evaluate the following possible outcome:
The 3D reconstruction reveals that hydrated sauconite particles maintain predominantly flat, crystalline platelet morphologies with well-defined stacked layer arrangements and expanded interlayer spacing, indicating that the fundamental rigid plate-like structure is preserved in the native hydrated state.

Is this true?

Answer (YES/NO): NO